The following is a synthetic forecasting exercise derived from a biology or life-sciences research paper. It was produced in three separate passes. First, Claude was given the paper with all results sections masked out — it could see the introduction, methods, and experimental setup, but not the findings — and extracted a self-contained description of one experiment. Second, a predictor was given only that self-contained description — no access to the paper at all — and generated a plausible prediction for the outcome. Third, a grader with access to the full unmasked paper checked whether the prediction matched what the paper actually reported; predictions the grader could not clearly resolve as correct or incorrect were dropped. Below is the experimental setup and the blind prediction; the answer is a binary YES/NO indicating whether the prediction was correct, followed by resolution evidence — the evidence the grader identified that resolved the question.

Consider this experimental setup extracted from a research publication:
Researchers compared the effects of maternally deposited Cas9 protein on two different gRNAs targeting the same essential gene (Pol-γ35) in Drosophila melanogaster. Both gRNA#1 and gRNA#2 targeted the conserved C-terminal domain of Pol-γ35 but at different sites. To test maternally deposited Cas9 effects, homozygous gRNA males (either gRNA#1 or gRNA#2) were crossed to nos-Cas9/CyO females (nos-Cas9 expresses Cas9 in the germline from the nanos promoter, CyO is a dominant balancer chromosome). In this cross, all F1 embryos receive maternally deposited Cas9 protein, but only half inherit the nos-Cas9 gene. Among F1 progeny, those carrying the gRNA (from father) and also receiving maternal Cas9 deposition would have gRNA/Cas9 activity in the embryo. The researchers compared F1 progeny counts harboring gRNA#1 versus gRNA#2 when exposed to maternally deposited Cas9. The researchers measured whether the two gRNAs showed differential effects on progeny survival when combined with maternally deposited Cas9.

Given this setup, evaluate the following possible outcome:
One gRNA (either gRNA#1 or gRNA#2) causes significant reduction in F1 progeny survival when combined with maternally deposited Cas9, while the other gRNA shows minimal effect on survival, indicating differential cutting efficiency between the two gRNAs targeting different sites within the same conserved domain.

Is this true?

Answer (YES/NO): YES